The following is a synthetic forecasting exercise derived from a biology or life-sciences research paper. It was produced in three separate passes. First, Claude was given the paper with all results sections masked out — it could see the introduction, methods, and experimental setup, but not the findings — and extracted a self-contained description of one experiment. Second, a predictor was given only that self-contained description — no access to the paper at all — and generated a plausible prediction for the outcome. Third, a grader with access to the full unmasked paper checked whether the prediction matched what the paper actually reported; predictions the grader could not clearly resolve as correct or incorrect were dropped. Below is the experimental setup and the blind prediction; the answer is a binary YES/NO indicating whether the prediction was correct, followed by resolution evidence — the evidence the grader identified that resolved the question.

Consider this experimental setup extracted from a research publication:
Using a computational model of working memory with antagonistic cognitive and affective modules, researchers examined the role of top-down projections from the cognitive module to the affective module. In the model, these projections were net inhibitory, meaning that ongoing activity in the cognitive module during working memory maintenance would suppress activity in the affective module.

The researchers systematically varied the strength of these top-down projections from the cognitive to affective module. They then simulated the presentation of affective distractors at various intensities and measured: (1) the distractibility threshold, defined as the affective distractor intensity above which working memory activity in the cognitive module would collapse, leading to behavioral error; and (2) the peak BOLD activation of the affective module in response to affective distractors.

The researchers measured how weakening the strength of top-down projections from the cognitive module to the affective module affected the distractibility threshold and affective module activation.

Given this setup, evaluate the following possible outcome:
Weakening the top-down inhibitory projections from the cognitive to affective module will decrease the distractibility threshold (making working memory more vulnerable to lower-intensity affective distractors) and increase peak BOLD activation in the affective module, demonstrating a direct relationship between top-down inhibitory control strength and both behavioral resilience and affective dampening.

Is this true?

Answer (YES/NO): YES